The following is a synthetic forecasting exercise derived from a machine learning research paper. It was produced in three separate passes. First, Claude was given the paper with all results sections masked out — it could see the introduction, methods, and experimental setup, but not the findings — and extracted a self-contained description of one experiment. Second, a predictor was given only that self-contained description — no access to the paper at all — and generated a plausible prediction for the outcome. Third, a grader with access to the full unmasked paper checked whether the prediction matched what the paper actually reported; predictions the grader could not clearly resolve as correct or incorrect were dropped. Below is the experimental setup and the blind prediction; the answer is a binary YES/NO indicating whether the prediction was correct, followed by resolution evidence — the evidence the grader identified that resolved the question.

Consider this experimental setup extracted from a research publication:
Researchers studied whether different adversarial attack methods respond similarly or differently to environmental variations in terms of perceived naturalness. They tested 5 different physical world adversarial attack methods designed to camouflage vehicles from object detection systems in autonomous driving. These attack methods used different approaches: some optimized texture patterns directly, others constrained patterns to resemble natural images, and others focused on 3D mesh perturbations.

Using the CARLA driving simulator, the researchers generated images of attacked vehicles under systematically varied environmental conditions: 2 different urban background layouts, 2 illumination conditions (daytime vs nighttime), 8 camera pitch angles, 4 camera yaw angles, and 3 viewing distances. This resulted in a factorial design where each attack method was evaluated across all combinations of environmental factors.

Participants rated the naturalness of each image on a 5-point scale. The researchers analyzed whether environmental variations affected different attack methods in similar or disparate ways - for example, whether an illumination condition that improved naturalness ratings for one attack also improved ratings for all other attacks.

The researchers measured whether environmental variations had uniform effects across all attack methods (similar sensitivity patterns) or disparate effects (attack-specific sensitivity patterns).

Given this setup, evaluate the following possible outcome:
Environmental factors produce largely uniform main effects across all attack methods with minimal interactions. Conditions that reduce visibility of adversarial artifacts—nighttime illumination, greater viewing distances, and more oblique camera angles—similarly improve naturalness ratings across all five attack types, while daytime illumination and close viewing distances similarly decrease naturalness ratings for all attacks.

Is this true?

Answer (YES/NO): NO